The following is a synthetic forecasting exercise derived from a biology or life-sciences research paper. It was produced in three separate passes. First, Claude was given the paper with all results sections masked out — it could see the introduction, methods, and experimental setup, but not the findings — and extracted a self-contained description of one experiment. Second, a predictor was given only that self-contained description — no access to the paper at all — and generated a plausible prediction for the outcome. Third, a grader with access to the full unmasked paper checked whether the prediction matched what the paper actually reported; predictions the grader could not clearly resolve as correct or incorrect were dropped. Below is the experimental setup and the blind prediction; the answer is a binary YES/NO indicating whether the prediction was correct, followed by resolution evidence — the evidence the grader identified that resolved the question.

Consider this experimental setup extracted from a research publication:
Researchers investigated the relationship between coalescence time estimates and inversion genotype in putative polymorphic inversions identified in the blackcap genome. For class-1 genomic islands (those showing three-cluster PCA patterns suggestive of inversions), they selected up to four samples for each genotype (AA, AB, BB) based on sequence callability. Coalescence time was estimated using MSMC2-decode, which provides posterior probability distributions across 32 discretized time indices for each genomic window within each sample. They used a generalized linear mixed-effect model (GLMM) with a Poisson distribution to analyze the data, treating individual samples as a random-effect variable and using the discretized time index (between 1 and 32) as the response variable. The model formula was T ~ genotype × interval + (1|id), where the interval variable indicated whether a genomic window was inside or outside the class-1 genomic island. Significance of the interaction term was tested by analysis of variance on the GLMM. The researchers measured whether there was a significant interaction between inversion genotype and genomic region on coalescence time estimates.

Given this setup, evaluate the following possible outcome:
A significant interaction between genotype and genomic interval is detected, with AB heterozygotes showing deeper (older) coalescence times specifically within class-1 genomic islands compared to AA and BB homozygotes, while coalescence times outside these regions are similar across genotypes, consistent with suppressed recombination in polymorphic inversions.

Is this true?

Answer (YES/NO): NO